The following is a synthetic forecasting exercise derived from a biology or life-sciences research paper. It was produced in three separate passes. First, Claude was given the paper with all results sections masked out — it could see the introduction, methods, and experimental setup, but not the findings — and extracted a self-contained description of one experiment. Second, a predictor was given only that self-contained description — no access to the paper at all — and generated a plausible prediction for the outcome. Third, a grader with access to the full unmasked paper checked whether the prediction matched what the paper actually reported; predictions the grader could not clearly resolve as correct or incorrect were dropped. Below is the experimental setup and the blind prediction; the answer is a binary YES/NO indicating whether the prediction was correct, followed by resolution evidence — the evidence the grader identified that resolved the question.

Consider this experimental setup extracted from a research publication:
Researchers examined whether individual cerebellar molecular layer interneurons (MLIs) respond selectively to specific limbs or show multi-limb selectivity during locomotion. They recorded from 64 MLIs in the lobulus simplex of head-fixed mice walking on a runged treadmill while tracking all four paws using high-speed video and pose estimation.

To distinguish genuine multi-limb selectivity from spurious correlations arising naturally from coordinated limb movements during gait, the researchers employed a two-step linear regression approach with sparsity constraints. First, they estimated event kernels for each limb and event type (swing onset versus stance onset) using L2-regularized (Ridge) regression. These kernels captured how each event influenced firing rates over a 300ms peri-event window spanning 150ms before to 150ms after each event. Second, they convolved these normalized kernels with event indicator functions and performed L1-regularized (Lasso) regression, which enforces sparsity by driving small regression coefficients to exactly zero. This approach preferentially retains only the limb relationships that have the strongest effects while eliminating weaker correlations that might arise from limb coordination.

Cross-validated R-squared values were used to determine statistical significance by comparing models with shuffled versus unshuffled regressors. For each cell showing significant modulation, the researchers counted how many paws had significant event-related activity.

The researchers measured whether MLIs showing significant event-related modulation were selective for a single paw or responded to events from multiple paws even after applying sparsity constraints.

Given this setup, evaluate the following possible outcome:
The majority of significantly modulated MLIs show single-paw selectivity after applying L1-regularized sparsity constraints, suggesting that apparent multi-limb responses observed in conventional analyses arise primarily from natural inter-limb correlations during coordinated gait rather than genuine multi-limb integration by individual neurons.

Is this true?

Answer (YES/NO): NO